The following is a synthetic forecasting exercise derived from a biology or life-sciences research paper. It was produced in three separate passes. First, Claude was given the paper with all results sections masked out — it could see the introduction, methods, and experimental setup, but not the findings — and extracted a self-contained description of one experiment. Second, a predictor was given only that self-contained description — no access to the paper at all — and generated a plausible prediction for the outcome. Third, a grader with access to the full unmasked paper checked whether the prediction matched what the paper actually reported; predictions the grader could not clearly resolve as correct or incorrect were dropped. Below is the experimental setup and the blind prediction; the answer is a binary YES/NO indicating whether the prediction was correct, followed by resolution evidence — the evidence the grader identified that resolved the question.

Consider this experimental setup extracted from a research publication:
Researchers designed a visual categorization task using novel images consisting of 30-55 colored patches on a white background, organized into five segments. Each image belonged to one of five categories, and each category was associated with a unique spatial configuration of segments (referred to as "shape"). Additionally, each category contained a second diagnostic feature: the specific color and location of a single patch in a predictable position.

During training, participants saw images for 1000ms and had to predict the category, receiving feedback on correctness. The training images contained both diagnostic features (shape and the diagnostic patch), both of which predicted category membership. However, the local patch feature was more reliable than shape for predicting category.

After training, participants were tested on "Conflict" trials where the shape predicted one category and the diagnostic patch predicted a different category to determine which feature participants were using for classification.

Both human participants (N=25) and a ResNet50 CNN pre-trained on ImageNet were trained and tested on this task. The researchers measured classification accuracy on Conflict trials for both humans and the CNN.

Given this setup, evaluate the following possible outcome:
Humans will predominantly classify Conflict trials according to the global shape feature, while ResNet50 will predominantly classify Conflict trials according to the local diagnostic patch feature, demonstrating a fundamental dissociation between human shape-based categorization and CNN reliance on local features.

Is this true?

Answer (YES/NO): YES